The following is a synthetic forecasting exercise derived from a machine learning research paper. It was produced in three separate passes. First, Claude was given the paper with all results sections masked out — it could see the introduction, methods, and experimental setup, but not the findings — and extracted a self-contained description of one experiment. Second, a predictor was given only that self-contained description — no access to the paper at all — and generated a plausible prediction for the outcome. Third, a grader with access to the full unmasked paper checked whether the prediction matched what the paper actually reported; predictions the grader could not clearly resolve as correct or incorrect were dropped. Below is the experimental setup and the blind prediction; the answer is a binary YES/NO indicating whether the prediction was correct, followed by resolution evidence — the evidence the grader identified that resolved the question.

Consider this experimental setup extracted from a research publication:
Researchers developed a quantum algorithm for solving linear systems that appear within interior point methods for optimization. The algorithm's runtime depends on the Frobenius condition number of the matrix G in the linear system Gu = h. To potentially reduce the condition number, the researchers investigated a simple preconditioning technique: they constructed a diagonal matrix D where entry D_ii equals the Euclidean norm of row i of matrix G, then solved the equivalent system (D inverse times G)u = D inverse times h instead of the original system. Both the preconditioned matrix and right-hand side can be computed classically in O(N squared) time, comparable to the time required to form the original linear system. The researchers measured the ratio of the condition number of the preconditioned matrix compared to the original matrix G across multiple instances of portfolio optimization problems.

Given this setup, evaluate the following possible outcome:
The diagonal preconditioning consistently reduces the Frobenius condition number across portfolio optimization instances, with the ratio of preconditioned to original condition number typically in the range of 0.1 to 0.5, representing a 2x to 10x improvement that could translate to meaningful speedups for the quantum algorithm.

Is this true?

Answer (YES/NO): NO